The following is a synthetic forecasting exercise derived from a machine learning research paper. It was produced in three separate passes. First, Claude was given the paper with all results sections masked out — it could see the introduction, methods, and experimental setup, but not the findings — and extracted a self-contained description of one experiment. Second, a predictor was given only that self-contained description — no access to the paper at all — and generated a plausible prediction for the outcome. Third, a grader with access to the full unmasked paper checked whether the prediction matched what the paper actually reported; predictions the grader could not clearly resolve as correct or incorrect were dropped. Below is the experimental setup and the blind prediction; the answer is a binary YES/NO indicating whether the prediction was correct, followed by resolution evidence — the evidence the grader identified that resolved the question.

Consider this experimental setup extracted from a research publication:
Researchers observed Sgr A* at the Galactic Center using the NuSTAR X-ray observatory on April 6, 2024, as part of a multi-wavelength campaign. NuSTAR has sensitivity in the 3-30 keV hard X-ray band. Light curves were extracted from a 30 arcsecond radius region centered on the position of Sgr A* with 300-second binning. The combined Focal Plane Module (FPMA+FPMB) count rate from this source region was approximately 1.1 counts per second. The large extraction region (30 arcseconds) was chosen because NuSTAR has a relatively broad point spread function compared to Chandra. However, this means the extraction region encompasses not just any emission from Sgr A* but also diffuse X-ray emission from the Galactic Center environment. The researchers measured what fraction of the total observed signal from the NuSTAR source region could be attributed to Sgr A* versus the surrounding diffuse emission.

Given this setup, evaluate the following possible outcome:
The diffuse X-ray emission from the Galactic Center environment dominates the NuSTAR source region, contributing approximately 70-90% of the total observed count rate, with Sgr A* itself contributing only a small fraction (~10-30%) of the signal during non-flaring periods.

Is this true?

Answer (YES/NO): NO